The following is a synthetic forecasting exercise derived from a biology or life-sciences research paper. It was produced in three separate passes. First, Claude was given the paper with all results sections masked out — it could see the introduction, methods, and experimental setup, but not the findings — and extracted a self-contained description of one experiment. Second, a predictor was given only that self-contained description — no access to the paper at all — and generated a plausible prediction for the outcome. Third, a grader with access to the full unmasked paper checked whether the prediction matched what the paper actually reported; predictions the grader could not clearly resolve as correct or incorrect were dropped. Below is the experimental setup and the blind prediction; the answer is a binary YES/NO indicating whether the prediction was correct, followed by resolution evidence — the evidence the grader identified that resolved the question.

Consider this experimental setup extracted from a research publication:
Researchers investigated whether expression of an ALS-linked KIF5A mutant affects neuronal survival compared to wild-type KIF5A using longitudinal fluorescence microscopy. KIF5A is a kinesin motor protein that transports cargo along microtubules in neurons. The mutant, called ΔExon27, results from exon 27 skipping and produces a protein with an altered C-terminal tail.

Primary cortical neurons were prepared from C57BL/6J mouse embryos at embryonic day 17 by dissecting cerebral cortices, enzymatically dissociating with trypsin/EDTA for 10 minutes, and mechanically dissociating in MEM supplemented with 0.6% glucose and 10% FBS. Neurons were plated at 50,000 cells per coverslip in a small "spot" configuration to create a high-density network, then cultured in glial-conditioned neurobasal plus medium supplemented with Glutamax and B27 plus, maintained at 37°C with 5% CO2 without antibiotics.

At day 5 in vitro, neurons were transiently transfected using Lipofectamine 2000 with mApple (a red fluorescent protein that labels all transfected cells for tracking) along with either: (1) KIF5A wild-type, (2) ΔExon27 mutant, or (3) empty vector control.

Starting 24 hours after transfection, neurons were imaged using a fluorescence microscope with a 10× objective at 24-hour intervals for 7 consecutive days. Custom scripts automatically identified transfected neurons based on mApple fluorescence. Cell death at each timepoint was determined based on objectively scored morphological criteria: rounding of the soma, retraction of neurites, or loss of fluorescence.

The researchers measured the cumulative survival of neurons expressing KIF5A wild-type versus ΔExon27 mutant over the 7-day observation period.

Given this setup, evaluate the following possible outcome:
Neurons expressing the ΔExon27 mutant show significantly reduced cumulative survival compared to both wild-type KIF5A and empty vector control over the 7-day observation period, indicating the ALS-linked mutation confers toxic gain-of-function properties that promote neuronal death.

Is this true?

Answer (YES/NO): YES